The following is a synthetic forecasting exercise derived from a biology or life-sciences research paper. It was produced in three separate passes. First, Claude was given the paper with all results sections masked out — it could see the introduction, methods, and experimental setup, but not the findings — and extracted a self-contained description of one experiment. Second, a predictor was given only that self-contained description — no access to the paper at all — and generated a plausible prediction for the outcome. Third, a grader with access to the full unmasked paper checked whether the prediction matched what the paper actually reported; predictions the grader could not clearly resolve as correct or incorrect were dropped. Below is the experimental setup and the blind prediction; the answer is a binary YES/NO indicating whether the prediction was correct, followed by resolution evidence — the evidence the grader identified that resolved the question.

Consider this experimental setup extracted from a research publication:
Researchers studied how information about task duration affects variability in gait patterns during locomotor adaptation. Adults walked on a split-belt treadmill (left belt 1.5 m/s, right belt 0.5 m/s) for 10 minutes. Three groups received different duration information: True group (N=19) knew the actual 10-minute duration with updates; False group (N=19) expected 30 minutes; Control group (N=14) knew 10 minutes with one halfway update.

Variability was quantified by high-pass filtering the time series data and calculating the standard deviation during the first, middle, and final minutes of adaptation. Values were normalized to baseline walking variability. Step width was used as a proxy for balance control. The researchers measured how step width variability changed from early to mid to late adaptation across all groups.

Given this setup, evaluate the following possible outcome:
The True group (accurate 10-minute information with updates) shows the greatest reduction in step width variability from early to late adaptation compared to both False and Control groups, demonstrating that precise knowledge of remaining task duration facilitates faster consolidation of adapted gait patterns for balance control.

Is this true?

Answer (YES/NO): NO